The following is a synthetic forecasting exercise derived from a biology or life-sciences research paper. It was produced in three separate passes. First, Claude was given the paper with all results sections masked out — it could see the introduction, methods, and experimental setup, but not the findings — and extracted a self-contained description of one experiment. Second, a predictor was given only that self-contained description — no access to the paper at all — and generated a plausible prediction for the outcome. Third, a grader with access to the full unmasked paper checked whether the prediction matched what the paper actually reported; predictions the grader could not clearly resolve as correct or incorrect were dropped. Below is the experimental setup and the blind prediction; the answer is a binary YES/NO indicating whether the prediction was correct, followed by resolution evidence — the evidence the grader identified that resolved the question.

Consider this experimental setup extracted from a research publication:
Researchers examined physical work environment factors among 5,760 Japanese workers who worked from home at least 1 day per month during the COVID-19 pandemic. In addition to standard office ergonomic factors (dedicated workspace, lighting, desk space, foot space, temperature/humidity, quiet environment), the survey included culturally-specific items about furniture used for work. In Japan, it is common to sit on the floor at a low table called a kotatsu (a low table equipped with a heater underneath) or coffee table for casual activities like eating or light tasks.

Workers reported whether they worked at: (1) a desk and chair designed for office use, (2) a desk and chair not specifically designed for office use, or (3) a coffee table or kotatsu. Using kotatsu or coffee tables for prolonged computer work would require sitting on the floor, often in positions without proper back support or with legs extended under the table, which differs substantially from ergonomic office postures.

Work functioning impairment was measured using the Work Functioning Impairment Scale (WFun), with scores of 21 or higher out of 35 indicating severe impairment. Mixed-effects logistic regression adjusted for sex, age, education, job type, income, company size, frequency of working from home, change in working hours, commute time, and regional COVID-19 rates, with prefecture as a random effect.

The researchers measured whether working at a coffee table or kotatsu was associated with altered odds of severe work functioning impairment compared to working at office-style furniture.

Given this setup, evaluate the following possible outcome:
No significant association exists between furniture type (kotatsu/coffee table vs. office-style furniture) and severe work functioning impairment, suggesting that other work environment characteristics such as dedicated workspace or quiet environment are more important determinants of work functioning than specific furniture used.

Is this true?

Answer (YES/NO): NO